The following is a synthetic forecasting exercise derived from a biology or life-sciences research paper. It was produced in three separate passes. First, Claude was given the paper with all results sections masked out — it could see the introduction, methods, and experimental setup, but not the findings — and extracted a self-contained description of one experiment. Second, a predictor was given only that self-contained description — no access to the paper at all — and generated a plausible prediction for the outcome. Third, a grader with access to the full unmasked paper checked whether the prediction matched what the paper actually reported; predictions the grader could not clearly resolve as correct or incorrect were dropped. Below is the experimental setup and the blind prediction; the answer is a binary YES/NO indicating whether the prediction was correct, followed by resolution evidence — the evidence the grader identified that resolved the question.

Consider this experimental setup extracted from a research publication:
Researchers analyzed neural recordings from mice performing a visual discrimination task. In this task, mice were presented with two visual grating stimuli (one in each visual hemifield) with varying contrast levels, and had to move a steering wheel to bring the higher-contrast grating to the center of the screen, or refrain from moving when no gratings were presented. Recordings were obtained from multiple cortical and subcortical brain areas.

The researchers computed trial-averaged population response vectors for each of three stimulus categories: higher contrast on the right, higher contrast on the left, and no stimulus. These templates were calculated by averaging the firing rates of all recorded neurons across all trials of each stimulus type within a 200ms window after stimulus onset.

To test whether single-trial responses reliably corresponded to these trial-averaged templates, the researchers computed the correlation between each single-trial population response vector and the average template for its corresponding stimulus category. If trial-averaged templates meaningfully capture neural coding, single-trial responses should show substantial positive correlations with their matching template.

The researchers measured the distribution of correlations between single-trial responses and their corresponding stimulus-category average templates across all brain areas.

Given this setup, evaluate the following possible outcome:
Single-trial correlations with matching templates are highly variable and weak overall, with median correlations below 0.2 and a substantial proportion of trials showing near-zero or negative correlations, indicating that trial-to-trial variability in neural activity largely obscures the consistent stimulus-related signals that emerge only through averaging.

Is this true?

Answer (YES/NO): NO